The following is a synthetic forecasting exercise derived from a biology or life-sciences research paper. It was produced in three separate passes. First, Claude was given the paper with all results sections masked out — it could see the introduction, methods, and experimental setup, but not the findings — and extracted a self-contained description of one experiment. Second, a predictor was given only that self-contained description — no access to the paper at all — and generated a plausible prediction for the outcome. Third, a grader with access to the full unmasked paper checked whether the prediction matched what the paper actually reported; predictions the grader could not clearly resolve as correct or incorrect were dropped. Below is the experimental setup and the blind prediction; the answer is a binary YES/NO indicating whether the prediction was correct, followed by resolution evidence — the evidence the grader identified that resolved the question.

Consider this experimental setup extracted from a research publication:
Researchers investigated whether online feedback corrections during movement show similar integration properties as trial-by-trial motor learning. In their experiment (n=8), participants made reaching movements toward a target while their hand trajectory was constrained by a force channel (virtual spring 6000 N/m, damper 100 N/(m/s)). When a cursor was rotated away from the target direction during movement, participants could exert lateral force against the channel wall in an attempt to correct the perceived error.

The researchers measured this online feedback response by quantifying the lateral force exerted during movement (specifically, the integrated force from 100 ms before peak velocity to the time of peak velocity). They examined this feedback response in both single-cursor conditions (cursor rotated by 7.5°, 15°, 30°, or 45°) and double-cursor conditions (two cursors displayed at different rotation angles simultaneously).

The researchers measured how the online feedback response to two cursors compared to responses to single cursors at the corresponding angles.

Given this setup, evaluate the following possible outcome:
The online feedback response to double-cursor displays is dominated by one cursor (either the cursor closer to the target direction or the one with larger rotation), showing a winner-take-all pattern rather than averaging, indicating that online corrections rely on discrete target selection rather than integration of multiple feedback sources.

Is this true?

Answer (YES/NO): NO